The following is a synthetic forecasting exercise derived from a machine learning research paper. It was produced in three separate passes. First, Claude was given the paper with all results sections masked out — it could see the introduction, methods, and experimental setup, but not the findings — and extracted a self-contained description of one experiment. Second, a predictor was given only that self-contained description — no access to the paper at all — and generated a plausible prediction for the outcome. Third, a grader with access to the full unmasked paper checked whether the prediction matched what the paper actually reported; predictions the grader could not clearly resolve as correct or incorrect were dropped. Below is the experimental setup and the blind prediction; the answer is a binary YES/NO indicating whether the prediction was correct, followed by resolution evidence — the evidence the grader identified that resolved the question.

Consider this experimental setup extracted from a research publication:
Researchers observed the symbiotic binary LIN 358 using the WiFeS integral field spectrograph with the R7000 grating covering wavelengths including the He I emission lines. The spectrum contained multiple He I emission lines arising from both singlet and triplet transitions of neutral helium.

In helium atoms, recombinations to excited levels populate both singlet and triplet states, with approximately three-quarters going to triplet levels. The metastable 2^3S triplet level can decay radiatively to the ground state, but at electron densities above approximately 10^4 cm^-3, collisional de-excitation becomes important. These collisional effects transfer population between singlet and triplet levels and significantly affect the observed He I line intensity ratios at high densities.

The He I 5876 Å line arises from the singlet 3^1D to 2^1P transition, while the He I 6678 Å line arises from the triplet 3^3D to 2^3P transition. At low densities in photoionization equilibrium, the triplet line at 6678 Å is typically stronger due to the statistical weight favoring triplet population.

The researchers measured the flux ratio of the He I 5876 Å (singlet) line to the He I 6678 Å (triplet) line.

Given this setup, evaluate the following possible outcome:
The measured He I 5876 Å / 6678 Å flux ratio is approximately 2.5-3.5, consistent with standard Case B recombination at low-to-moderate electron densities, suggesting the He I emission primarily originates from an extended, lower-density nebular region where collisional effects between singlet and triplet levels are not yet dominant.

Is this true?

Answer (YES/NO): NO